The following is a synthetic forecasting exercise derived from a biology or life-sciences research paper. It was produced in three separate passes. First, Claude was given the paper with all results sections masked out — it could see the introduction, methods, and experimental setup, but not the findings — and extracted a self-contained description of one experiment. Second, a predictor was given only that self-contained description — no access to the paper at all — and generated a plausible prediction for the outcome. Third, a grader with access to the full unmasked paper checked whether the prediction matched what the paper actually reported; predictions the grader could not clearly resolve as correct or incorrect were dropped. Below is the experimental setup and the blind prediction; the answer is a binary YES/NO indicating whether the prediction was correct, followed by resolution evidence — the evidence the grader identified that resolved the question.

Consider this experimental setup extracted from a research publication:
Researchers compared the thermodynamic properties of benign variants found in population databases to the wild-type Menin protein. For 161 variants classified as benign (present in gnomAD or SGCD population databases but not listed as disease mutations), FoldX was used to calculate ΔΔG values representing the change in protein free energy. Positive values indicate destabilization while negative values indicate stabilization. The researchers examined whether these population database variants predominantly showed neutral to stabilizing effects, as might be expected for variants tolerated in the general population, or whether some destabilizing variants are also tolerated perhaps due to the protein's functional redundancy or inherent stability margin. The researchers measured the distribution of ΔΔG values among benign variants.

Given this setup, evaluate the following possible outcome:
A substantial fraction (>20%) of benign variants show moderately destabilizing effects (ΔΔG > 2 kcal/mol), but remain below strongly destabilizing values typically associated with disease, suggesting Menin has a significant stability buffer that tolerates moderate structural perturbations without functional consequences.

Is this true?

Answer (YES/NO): NO